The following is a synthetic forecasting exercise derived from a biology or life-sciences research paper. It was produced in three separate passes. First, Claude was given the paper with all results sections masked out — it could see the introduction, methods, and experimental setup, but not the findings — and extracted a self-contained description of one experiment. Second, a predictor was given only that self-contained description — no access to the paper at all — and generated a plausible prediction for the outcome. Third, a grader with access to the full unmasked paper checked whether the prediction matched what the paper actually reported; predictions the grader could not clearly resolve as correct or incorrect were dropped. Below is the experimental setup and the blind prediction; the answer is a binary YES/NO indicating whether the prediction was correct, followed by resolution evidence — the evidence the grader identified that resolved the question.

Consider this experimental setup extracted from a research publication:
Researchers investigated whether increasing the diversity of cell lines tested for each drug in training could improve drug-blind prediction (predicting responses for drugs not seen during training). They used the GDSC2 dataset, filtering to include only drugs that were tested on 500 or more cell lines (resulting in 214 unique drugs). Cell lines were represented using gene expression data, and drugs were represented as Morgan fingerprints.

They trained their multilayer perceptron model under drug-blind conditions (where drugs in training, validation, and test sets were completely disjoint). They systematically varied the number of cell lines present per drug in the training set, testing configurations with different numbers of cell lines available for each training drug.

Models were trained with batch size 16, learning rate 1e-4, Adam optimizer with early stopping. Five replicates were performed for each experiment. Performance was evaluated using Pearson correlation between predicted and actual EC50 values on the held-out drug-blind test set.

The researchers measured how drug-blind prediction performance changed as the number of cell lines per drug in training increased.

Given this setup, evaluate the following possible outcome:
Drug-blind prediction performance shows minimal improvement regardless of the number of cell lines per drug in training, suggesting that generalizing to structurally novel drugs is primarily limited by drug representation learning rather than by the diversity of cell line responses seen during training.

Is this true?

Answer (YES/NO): NO